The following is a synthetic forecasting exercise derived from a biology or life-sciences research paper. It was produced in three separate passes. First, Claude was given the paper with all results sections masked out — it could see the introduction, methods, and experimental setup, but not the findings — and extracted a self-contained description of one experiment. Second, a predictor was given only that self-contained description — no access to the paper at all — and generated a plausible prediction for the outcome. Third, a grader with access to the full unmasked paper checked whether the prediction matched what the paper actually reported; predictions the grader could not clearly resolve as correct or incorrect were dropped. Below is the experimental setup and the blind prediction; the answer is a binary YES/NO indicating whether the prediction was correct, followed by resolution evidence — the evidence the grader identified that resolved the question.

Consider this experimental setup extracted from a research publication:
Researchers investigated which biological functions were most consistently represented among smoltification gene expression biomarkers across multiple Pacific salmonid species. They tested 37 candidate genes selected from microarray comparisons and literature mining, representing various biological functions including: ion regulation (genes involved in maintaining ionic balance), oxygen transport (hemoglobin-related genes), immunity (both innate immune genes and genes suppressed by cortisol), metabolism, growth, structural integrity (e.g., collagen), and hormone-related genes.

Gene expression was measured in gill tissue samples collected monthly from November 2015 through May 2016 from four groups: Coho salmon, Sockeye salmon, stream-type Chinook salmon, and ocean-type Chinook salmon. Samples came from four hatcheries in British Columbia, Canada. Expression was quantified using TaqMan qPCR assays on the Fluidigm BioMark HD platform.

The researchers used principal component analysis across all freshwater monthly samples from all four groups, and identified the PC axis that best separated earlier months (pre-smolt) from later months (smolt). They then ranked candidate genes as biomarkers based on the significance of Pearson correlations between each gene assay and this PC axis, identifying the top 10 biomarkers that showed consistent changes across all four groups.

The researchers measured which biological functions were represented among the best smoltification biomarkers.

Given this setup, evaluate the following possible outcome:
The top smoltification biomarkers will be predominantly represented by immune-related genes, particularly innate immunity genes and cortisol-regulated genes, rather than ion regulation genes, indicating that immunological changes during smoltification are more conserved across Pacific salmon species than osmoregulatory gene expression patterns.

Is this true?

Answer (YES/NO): NO